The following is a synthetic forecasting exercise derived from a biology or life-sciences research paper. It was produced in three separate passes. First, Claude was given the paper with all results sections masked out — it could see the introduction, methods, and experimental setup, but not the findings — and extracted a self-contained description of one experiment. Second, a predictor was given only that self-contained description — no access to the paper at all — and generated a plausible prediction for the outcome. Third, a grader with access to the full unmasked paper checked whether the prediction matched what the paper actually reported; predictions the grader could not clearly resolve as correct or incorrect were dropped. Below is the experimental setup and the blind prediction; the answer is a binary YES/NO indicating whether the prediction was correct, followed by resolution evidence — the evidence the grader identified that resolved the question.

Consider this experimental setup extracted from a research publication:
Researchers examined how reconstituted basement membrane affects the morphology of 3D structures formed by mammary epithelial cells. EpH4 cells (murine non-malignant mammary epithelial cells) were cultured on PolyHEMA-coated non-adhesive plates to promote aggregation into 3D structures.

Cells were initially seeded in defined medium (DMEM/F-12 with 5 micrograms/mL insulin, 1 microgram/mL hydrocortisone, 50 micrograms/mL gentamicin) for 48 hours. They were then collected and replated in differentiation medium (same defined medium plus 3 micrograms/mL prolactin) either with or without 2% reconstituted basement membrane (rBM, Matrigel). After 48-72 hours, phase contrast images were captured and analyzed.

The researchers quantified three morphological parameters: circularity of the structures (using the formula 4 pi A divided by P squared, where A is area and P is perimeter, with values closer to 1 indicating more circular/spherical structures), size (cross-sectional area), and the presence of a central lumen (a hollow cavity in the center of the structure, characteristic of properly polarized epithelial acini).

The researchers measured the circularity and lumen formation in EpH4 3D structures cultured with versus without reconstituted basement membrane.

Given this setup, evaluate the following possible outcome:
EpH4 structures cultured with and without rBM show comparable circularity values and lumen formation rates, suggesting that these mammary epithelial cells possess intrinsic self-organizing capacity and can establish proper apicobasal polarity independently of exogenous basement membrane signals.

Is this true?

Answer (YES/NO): NO